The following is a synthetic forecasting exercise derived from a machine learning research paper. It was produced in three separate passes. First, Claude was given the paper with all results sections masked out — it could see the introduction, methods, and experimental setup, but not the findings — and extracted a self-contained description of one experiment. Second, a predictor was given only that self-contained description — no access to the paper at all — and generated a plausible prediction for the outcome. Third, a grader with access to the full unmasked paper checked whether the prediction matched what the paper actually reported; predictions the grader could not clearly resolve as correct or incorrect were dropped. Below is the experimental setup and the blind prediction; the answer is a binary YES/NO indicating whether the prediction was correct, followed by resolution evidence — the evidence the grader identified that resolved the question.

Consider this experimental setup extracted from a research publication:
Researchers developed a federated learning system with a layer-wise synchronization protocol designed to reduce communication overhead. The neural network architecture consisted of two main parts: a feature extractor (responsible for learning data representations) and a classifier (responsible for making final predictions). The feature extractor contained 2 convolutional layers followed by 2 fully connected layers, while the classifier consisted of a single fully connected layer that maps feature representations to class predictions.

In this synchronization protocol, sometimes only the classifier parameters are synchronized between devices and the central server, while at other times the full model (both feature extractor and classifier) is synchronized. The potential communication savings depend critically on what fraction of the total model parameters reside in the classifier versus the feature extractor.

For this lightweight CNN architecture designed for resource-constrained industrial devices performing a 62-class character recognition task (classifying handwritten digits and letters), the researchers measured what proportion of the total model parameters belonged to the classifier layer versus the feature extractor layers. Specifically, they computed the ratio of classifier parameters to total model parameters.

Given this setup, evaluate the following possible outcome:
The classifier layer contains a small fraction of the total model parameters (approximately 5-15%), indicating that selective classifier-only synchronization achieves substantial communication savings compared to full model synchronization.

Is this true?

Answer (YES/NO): NO